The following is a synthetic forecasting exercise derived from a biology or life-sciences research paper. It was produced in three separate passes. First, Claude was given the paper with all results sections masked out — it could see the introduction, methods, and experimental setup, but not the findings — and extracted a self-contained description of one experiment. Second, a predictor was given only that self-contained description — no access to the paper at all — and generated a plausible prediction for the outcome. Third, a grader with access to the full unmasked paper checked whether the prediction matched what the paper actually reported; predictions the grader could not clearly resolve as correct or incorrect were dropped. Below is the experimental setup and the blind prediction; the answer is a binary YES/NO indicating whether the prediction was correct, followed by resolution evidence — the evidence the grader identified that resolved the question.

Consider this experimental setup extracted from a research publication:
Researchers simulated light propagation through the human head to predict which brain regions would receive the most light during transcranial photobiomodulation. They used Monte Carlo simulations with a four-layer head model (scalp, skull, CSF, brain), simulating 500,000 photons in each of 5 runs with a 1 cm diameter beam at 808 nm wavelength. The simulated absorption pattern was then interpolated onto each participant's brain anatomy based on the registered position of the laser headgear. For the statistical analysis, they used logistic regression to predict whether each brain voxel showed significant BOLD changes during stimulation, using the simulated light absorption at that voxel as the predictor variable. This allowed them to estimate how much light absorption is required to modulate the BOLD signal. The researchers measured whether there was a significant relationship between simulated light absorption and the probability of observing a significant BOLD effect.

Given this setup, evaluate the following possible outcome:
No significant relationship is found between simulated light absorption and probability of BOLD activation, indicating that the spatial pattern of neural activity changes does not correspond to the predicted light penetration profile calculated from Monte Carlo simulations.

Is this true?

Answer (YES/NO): NO